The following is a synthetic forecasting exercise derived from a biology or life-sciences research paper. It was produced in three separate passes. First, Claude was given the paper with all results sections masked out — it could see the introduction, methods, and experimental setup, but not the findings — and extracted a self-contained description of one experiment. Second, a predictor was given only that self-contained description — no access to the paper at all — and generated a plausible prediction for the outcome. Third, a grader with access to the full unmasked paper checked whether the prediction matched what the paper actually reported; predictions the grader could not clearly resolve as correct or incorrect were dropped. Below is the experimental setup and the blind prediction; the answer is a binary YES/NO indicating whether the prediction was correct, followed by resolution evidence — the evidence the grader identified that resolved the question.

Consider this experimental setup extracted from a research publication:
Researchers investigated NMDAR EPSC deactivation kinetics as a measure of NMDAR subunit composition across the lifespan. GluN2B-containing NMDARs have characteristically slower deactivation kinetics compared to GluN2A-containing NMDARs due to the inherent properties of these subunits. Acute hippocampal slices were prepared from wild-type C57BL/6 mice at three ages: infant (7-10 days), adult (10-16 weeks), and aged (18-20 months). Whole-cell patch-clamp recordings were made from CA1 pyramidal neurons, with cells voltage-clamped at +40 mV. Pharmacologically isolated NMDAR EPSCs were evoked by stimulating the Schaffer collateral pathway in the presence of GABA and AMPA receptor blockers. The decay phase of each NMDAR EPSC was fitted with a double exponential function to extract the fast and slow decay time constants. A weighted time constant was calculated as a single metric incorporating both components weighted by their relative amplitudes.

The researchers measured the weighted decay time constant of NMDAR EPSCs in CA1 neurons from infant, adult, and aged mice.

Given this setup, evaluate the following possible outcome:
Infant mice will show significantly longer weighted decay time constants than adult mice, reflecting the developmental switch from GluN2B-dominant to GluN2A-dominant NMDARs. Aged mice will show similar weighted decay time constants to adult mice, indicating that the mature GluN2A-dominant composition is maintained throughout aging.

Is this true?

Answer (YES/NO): NO